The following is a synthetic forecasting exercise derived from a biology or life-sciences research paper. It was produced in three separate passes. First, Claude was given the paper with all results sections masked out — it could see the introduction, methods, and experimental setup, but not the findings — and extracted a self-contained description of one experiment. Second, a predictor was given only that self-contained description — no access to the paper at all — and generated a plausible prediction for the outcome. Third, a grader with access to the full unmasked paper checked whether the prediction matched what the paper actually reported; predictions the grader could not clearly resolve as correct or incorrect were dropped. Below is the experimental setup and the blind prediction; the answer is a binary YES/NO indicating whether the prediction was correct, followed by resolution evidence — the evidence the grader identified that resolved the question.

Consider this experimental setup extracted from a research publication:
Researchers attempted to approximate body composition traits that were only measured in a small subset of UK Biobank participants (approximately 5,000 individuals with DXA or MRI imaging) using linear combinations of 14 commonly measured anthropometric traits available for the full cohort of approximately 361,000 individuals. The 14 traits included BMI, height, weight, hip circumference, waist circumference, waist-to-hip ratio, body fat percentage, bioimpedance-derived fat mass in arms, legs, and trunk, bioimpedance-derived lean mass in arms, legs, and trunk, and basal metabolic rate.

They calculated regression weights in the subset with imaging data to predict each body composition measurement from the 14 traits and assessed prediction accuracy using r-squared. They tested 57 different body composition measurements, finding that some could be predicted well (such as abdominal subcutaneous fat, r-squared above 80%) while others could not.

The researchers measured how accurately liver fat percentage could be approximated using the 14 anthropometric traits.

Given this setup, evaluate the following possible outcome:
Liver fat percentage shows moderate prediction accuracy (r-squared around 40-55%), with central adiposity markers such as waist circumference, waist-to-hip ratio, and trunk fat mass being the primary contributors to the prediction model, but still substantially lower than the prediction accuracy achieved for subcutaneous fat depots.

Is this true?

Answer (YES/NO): NO